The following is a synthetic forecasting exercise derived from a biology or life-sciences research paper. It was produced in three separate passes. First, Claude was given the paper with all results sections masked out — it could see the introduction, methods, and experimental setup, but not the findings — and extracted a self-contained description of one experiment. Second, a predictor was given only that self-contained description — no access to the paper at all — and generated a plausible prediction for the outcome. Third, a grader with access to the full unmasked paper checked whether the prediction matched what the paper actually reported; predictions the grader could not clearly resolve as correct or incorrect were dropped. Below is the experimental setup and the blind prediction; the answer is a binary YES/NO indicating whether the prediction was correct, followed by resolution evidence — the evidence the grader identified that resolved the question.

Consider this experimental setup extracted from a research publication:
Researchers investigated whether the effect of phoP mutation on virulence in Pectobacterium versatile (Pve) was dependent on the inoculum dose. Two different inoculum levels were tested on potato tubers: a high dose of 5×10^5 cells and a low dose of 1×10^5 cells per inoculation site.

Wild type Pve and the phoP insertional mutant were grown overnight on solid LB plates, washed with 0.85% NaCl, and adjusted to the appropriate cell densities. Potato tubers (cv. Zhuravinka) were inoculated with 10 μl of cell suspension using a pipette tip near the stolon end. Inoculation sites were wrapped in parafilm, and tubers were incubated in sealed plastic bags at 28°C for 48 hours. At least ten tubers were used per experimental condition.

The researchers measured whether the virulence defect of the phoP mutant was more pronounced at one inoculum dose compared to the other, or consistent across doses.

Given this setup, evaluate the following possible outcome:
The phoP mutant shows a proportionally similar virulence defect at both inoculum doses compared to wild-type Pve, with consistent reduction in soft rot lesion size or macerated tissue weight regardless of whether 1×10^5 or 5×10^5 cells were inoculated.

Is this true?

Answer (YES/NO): NO